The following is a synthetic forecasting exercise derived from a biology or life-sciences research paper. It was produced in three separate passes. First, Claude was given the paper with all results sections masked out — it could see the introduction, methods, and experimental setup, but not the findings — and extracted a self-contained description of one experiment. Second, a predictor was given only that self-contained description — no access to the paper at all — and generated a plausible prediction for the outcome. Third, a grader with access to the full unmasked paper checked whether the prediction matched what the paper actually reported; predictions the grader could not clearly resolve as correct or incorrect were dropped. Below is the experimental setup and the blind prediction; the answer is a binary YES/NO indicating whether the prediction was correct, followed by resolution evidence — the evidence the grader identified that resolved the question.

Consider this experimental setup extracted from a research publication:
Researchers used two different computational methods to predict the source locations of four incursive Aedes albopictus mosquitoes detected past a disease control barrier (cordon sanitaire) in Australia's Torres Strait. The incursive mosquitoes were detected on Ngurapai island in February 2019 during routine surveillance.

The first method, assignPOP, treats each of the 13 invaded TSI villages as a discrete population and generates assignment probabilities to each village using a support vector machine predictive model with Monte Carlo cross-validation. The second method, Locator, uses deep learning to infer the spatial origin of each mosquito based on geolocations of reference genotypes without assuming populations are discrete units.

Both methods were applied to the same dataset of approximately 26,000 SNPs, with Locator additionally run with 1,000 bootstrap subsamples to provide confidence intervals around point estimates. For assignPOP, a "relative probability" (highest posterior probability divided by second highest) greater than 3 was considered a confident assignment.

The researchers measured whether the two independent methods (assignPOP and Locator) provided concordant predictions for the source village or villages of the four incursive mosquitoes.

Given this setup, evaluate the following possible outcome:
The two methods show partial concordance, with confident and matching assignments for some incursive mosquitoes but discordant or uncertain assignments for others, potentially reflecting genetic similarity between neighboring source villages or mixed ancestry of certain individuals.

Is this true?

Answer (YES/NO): YES